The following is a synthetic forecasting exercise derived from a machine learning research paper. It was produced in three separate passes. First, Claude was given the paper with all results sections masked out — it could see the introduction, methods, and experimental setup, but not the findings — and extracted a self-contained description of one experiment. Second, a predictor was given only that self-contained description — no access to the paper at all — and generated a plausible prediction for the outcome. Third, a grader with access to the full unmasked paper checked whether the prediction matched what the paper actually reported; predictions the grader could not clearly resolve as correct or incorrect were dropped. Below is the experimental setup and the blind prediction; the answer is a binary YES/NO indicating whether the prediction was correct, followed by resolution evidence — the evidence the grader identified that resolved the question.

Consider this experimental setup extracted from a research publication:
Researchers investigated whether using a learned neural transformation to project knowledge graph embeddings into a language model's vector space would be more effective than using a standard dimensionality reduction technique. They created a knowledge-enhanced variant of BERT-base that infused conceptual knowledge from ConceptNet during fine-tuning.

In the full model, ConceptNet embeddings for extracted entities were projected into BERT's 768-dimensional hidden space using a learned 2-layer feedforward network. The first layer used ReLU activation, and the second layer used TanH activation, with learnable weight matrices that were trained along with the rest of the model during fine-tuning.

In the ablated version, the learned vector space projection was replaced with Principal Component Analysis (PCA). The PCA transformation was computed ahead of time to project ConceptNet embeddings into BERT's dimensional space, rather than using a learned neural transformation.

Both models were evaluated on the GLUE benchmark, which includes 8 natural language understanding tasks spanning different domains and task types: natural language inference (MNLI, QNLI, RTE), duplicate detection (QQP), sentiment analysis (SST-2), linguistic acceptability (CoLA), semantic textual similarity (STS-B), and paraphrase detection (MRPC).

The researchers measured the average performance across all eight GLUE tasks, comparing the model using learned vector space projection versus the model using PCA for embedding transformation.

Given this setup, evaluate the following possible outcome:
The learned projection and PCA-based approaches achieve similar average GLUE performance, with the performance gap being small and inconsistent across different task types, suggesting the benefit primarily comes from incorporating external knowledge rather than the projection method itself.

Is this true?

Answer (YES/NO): NO